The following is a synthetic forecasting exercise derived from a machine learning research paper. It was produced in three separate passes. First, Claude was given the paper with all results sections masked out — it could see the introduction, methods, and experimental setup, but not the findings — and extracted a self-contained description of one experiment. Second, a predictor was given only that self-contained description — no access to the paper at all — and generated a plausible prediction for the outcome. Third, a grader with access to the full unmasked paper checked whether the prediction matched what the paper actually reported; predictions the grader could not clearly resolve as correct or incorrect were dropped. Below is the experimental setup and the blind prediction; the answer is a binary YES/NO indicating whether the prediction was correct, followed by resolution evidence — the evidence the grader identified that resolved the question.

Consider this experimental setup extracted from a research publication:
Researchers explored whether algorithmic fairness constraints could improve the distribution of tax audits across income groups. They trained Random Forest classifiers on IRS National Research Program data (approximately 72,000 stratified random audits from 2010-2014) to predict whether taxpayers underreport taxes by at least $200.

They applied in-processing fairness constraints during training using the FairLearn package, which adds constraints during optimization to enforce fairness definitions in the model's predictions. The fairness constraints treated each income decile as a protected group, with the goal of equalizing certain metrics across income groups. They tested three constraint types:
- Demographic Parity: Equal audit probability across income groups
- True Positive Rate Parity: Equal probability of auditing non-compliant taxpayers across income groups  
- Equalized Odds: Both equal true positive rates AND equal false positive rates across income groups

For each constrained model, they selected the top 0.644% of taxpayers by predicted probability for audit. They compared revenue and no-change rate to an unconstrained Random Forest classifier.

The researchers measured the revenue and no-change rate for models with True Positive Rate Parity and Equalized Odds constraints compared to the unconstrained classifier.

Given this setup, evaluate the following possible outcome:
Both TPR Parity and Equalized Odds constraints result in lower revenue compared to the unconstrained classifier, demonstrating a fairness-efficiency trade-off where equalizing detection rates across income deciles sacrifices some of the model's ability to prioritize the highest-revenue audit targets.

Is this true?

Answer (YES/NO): YES